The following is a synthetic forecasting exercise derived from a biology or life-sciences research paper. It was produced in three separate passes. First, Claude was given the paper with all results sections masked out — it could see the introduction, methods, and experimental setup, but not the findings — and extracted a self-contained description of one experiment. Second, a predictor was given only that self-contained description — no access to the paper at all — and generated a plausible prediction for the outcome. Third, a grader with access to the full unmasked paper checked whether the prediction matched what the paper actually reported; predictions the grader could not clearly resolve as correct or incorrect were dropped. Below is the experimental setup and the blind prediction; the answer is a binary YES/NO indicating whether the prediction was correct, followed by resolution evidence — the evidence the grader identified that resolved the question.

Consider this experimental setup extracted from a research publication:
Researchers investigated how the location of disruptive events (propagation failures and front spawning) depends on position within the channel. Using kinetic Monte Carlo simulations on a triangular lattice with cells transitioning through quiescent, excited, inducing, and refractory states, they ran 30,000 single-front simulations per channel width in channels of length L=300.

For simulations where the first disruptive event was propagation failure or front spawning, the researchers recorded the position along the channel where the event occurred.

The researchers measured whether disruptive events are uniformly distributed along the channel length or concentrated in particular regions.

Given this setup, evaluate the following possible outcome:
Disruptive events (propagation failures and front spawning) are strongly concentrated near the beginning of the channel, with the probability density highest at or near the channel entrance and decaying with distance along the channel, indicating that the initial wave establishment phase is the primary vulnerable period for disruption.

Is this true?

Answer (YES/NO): NO